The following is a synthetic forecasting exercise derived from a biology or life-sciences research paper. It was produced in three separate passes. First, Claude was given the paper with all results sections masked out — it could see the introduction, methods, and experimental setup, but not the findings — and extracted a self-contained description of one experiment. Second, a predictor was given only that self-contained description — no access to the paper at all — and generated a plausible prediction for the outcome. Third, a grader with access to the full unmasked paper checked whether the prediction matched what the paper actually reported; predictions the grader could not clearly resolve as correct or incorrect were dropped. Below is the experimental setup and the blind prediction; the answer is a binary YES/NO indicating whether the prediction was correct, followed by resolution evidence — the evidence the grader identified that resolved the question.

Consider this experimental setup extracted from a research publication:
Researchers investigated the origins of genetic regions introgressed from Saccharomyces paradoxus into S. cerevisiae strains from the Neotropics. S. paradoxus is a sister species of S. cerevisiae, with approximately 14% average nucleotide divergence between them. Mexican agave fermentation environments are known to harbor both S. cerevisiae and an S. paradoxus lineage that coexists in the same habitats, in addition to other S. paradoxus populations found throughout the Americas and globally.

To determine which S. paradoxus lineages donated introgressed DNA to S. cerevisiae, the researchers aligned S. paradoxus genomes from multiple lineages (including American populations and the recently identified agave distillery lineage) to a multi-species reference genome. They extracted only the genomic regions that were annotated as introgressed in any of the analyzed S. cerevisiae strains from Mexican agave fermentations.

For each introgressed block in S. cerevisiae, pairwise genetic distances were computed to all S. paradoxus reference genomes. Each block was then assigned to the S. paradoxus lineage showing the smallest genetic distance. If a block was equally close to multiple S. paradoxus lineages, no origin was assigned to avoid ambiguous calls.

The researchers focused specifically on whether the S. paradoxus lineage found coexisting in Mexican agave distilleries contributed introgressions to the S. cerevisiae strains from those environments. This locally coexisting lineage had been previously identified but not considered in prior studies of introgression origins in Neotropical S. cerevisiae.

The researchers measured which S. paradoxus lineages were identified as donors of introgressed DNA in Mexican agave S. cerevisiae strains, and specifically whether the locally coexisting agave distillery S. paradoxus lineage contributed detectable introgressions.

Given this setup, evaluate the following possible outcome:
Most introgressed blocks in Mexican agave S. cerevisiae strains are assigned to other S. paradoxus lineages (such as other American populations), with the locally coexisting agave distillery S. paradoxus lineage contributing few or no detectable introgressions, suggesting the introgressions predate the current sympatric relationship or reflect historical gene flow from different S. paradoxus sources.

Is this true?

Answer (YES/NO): NO